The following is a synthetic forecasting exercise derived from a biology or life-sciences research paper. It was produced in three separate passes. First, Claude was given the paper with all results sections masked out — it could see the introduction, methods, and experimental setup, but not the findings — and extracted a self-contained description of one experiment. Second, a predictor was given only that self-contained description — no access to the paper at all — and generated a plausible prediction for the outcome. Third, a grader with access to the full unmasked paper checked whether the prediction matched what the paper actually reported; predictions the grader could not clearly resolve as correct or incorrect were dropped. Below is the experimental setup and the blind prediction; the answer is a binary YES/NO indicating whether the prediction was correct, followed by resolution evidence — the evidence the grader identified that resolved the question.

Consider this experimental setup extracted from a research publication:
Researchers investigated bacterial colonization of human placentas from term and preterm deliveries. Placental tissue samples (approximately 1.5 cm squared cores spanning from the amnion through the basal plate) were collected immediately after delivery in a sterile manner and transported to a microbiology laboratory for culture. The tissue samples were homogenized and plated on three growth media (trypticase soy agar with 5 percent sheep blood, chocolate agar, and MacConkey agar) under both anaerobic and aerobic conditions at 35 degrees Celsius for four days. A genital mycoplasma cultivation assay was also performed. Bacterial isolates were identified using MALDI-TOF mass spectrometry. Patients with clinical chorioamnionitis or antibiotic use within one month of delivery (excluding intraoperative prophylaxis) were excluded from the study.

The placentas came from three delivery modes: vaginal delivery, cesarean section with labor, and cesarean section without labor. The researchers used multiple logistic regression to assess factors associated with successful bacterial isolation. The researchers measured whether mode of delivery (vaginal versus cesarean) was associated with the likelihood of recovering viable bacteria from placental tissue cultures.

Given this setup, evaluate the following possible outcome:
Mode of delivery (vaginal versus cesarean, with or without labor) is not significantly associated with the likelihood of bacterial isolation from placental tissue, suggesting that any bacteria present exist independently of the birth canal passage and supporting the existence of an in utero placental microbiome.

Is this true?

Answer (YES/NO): NO